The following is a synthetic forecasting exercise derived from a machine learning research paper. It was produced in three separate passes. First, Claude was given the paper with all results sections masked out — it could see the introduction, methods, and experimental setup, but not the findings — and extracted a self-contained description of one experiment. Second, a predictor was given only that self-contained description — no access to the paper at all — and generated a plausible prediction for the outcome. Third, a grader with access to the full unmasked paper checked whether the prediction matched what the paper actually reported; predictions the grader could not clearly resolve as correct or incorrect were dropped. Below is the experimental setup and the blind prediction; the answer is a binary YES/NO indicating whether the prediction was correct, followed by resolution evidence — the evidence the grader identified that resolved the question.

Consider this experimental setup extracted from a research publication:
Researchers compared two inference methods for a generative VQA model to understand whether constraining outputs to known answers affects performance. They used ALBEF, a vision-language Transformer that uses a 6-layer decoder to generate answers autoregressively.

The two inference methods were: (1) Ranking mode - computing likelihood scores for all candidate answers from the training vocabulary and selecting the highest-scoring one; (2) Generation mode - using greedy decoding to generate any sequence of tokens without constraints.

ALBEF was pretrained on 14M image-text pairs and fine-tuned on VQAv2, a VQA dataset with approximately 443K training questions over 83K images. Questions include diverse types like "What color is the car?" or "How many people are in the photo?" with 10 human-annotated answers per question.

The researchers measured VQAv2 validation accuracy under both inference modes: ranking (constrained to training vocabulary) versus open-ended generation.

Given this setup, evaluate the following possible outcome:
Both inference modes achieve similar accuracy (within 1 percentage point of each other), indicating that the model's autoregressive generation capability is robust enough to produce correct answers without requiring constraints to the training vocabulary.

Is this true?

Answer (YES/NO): YES